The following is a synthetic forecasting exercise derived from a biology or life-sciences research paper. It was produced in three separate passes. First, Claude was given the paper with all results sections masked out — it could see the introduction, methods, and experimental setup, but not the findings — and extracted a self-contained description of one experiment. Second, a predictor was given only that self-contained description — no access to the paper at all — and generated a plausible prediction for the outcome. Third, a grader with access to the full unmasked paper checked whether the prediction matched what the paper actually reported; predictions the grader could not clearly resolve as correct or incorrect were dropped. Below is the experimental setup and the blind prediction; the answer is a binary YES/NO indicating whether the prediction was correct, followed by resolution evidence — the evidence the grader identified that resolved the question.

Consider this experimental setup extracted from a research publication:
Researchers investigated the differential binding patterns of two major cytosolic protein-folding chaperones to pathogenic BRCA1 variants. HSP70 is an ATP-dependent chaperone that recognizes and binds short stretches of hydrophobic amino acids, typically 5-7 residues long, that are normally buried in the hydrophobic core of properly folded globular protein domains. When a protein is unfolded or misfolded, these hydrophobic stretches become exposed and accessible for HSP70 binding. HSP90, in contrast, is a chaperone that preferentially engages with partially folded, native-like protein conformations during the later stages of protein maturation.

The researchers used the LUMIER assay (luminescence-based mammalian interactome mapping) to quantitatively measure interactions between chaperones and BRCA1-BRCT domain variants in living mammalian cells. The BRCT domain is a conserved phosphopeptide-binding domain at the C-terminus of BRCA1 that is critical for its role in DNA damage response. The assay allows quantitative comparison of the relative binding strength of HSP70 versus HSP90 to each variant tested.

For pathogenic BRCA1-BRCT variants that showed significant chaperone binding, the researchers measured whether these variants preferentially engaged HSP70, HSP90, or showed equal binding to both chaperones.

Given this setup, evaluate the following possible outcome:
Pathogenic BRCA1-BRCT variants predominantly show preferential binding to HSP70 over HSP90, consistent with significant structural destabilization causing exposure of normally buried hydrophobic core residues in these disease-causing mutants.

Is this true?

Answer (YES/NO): YES